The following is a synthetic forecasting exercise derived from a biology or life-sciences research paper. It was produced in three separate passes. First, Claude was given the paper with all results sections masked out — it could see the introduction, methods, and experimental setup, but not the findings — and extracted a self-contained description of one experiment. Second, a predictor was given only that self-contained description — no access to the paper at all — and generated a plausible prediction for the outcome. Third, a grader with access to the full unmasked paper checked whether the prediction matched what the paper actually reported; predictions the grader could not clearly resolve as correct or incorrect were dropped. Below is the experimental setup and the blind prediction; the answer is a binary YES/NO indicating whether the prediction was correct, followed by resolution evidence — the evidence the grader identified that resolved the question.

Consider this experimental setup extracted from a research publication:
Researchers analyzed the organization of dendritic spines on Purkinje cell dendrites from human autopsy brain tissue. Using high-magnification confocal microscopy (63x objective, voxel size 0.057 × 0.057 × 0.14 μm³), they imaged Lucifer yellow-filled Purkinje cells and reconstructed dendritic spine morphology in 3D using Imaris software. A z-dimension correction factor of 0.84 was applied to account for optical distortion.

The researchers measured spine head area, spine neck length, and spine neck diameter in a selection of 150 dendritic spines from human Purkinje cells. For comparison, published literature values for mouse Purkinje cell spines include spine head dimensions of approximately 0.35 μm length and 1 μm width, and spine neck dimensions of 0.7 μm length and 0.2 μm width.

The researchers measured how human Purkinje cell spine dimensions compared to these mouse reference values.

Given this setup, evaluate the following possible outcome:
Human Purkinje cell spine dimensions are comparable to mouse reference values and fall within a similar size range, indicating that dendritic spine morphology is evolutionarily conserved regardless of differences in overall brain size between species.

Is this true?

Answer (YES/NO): YES